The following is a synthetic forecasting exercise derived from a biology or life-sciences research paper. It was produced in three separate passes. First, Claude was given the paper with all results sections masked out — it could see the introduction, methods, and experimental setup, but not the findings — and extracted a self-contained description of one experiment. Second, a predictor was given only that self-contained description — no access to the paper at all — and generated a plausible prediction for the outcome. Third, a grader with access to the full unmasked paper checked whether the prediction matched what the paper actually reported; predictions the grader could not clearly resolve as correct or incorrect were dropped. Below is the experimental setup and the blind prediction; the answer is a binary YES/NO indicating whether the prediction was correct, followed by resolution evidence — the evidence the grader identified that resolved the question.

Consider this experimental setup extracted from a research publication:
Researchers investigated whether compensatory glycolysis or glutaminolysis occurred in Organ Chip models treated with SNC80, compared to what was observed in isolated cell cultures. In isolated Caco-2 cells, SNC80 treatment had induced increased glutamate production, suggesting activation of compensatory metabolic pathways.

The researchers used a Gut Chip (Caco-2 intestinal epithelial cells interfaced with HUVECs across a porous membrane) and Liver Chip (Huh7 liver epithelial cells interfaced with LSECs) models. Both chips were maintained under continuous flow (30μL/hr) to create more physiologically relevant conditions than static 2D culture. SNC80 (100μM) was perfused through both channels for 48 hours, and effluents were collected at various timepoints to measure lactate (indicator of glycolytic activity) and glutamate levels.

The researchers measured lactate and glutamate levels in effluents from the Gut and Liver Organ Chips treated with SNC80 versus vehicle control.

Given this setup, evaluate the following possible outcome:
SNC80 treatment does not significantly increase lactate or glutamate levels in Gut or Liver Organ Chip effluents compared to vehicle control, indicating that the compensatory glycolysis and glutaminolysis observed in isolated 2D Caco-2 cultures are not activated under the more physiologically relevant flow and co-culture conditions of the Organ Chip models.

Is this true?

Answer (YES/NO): YES